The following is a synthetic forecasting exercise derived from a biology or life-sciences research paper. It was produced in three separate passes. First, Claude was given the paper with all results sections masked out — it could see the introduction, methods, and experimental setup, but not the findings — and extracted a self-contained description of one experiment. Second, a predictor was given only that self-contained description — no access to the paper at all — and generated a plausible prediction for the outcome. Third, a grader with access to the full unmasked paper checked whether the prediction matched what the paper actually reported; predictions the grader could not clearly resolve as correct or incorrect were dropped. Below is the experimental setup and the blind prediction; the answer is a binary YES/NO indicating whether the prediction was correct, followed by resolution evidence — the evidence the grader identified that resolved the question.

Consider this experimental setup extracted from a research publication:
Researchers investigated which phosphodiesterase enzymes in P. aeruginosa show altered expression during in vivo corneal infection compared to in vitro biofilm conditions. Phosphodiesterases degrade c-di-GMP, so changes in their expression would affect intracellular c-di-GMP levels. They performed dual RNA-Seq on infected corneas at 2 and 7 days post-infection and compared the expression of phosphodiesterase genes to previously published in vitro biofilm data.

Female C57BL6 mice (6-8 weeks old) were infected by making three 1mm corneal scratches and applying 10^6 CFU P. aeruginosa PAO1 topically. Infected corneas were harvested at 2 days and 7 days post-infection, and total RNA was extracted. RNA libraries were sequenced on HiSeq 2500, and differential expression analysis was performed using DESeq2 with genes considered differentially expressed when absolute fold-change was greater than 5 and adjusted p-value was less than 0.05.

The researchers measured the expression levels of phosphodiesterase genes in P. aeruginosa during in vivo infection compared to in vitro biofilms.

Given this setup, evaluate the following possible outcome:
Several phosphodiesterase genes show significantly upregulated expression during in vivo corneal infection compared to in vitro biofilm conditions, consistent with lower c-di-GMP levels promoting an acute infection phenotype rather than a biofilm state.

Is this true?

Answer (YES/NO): NO